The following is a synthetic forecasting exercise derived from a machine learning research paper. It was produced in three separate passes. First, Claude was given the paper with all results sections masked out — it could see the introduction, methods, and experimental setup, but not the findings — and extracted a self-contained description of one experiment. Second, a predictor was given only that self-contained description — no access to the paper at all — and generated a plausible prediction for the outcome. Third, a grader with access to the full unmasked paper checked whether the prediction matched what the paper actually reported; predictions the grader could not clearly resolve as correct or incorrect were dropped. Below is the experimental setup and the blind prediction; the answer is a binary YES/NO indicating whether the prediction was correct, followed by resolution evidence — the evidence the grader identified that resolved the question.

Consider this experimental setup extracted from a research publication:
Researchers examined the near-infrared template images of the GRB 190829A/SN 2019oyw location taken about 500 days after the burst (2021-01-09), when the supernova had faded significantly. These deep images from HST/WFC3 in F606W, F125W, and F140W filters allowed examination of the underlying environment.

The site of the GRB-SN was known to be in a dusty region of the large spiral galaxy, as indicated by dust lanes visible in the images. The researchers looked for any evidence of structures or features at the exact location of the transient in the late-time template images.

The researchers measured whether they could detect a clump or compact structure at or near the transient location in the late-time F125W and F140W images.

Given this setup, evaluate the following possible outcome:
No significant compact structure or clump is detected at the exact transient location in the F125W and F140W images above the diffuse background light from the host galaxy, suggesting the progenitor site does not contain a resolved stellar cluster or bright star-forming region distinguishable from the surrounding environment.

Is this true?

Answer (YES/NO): NO